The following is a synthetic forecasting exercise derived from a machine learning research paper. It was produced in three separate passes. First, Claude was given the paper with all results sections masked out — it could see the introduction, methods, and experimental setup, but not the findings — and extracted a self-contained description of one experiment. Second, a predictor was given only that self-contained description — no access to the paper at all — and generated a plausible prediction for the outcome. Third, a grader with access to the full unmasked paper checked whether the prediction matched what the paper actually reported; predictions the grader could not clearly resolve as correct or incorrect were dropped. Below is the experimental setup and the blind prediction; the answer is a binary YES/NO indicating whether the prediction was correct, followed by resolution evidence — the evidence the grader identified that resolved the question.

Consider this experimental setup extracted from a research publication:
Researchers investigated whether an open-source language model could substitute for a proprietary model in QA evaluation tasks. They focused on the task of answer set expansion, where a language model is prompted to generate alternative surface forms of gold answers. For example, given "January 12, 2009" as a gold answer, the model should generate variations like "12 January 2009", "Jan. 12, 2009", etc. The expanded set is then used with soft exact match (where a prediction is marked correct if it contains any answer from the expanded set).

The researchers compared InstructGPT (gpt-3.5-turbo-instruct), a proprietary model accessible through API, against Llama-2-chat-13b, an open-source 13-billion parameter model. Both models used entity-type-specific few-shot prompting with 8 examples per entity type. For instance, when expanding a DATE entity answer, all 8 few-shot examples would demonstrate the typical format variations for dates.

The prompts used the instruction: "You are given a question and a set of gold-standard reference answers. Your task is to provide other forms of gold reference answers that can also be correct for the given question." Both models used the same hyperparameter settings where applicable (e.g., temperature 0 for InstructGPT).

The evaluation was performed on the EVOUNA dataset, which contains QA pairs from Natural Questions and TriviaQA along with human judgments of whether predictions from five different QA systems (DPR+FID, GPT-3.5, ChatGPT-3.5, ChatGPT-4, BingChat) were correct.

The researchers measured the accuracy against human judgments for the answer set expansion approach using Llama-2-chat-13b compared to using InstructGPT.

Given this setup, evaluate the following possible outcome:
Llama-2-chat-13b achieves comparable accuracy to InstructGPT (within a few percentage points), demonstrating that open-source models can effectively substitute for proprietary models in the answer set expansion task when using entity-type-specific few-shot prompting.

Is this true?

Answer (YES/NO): YES